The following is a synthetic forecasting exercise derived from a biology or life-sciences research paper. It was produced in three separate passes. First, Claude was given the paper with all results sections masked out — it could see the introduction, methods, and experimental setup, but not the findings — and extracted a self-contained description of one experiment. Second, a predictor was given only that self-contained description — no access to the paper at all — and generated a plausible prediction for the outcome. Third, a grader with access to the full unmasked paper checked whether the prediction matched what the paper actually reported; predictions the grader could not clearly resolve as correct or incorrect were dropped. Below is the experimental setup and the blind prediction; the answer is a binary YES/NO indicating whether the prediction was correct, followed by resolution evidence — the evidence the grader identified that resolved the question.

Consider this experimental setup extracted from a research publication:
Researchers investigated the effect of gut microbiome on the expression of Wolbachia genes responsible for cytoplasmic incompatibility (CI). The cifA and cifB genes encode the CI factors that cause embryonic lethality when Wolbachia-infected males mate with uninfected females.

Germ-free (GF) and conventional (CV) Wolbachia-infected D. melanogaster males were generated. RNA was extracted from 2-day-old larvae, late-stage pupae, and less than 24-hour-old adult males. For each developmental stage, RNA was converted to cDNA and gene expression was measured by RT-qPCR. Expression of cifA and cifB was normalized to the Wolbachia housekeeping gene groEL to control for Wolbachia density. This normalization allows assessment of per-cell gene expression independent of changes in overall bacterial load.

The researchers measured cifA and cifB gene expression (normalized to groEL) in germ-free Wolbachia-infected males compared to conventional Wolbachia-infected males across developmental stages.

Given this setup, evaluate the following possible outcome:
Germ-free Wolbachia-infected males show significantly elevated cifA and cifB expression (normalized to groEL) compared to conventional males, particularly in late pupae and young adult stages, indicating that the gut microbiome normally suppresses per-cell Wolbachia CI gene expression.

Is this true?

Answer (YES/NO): NO